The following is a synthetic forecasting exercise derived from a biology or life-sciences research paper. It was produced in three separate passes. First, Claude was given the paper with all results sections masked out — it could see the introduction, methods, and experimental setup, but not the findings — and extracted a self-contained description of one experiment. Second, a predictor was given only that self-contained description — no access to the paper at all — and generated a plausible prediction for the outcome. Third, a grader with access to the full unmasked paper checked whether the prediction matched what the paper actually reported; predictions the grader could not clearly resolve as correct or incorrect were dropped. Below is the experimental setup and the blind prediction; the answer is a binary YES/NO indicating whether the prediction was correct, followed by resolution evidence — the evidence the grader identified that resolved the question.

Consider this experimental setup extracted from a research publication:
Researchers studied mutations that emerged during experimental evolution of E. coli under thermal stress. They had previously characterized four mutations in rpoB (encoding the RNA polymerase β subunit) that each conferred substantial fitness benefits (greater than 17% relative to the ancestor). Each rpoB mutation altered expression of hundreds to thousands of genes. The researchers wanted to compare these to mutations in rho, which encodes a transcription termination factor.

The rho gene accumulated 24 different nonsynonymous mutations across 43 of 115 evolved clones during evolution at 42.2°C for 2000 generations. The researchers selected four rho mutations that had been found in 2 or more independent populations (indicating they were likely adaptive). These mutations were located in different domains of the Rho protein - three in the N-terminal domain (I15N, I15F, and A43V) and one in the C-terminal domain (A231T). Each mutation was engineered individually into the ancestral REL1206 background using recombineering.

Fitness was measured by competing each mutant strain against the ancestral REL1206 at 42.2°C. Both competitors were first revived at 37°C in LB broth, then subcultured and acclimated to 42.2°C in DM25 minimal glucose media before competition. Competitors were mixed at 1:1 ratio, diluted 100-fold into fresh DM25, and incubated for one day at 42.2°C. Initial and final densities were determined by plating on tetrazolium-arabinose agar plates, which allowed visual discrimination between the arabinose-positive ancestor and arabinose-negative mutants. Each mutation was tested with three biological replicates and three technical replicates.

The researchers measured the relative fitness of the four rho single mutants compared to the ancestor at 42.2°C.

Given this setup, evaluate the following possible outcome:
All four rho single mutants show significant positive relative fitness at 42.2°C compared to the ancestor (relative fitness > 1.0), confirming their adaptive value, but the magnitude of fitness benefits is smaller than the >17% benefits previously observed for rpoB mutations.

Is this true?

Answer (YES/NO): NO